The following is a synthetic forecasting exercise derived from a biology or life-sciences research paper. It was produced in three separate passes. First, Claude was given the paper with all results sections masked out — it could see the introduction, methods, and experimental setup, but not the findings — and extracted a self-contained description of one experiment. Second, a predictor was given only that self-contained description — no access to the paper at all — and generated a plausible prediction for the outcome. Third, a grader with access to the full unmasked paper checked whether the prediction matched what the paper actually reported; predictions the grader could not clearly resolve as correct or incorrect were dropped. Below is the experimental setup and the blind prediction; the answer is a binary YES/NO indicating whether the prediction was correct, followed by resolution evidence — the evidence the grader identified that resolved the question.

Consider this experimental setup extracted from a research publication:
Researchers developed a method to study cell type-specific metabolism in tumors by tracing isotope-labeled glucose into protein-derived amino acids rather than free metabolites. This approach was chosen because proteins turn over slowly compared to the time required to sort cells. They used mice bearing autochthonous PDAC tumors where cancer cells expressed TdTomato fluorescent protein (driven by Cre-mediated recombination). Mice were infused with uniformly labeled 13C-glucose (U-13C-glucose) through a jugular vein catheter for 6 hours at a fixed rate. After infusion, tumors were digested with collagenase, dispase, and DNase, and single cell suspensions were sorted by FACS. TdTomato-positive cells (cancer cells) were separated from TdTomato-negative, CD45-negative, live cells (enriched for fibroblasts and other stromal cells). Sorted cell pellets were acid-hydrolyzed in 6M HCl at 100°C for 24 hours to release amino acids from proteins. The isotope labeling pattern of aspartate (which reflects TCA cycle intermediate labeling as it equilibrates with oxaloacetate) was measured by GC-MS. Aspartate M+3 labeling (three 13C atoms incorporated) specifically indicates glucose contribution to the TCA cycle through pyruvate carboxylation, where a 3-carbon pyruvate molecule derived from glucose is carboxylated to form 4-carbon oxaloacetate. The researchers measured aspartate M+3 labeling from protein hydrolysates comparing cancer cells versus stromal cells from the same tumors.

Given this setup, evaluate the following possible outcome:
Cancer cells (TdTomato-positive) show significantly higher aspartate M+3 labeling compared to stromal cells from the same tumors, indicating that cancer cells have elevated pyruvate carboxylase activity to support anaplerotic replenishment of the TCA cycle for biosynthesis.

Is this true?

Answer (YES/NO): YES